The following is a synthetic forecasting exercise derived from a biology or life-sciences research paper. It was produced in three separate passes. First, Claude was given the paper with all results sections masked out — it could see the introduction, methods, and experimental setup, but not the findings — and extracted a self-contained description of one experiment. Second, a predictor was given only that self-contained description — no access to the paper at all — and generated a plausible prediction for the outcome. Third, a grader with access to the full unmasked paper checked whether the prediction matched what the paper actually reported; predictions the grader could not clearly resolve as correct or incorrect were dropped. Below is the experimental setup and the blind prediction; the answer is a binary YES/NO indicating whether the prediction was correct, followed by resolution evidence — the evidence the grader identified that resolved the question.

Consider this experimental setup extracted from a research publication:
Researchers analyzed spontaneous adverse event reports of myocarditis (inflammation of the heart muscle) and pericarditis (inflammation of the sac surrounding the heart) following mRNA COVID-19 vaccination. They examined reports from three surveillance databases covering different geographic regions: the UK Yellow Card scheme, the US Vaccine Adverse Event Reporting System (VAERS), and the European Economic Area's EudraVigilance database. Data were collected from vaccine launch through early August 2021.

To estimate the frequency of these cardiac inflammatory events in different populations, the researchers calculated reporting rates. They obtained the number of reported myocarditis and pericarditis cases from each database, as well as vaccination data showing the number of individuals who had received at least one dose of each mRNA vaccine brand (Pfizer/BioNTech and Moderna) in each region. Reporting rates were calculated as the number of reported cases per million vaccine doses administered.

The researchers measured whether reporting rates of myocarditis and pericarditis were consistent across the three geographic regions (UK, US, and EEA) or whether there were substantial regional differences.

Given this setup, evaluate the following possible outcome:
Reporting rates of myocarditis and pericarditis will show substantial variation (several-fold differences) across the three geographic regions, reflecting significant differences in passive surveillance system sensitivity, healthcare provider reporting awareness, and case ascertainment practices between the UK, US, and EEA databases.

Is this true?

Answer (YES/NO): NO